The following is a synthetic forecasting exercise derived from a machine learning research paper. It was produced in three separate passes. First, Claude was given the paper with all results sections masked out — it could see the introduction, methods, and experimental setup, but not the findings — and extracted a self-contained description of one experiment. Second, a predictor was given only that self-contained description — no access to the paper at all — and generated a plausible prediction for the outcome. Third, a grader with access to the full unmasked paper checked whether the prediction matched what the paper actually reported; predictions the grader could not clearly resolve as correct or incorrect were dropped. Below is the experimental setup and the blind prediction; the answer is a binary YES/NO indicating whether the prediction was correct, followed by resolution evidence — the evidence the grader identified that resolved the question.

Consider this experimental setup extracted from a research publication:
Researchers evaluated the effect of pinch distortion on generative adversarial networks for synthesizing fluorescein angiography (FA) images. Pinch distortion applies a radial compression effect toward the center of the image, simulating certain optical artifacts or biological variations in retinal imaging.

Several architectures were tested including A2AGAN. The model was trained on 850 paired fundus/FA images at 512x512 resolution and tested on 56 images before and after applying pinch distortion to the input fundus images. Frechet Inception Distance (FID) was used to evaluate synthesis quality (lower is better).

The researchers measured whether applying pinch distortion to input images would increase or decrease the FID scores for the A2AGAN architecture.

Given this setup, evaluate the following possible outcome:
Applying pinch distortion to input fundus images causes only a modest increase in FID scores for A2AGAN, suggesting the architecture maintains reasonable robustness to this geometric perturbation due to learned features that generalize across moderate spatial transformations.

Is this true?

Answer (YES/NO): NO